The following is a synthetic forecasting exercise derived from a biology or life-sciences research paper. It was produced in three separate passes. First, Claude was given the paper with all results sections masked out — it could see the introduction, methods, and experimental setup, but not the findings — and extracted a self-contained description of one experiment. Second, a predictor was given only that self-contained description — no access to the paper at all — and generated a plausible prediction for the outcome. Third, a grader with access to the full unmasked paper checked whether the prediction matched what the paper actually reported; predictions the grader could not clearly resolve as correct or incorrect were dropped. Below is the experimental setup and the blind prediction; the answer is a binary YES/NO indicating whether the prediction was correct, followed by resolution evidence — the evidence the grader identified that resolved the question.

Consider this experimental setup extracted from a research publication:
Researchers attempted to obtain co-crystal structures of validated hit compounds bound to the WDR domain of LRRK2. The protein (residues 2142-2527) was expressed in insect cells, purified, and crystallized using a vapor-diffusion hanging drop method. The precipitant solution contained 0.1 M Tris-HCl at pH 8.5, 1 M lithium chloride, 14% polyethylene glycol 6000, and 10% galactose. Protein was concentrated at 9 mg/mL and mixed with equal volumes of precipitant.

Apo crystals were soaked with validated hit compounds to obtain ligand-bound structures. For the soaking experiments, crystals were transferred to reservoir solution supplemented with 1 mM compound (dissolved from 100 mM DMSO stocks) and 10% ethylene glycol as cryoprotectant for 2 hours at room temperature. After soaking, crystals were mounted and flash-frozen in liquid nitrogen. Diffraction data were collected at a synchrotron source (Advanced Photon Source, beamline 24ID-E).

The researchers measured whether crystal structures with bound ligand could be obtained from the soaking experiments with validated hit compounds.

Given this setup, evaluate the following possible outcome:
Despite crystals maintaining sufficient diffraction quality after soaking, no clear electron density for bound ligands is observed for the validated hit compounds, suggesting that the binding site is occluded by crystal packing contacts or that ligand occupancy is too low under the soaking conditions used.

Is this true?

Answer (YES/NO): NO